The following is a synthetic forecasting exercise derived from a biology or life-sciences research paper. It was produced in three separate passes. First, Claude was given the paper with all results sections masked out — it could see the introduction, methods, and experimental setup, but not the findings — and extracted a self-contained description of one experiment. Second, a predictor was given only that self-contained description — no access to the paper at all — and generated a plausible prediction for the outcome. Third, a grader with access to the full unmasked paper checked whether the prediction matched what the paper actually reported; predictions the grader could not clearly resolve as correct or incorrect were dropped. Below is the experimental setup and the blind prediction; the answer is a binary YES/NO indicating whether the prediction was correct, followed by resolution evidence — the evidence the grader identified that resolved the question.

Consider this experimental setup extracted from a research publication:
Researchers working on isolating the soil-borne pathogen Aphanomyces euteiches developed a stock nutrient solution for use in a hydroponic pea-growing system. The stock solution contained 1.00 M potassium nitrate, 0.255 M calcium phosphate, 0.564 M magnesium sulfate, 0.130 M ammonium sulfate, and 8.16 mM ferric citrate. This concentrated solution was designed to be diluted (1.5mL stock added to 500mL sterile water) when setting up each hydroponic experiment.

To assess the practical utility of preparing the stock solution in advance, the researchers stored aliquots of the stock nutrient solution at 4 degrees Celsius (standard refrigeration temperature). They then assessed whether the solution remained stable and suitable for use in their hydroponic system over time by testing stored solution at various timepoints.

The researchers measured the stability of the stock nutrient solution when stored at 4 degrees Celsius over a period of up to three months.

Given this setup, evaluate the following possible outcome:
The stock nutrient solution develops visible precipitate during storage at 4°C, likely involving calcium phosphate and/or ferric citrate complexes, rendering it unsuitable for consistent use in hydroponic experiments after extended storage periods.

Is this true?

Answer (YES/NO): NO